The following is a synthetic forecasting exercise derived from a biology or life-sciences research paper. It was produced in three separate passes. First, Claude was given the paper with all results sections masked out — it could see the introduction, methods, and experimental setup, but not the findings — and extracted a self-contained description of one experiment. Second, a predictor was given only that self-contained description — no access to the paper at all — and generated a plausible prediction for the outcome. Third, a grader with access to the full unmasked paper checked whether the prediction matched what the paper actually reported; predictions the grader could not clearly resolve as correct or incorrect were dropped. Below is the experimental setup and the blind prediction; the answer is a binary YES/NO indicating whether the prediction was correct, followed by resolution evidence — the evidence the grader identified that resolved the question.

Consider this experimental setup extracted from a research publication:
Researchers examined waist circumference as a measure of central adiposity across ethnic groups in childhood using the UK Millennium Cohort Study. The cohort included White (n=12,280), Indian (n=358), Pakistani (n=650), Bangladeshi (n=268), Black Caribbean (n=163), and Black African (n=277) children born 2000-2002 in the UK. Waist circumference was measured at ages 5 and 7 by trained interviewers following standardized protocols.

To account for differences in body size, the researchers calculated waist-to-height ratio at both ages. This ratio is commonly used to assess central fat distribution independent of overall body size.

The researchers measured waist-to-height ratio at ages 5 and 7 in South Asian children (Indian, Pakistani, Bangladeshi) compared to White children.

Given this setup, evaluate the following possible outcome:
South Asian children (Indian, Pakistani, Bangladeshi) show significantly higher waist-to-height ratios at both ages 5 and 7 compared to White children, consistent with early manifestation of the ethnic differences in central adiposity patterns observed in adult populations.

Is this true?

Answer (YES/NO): NO